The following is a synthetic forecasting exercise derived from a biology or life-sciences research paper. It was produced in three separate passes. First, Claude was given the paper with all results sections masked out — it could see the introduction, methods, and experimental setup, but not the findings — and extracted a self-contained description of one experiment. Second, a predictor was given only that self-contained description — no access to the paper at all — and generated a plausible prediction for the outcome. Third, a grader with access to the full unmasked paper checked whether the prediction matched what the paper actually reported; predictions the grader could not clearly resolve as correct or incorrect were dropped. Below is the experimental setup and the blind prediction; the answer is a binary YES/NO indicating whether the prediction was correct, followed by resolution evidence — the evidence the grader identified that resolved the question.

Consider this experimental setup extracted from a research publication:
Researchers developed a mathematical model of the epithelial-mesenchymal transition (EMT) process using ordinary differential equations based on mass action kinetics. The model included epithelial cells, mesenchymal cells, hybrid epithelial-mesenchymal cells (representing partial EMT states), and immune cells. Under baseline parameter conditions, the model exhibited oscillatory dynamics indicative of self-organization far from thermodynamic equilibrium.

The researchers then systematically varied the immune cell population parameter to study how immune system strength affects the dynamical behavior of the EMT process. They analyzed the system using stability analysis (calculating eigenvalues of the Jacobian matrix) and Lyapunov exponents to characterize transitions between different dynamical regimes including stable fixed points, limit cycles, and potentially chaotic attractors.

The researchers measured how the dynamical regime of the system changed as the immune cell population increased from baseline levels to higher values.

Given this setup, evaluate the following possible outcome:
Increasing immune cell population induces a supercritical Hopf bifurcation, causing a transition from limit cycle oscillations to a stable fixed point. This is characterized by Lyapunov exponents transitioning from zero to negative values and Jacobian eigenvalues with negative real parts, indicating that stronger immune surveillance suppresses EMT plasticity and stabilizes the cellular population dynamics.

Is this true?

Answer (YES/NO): YES